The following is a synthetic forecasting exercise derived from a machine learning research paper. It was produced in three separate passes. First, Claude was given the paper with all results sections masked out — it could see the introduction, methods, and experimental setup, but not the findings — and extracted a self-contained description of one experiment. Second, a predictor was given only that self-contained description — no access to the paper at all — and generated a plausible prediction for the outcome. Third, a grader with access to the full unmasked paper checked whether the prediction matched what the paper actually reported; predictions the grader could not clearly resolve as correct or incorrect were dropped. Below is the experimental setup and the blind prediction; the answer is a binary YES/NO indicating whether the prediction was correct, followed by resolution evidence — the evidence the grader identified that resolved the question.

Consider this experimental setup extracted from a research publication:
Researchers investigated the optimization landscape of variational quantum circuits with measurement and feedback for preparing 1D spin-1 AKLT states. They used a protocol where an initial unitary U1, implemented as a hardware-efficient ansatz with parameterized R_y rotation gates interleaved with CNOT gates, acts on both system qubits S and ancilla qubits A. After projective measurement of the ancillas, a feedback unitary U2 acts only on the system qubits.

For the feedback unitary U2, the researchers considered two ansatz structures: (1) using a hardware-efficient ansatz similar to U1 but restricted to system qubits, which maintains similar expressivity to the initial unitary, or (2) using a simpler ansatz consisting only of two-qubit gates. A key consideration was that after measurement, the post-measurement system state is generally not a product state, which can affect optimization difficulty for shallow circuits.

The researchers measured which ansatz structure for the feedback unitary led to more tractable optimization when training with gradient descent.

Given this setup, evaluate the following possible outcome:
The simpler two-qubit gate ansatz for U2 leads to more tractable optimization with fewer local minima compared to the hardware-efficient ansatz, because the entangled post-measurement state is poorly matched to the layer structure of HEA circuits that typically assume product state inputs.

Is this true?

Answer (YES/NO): YES